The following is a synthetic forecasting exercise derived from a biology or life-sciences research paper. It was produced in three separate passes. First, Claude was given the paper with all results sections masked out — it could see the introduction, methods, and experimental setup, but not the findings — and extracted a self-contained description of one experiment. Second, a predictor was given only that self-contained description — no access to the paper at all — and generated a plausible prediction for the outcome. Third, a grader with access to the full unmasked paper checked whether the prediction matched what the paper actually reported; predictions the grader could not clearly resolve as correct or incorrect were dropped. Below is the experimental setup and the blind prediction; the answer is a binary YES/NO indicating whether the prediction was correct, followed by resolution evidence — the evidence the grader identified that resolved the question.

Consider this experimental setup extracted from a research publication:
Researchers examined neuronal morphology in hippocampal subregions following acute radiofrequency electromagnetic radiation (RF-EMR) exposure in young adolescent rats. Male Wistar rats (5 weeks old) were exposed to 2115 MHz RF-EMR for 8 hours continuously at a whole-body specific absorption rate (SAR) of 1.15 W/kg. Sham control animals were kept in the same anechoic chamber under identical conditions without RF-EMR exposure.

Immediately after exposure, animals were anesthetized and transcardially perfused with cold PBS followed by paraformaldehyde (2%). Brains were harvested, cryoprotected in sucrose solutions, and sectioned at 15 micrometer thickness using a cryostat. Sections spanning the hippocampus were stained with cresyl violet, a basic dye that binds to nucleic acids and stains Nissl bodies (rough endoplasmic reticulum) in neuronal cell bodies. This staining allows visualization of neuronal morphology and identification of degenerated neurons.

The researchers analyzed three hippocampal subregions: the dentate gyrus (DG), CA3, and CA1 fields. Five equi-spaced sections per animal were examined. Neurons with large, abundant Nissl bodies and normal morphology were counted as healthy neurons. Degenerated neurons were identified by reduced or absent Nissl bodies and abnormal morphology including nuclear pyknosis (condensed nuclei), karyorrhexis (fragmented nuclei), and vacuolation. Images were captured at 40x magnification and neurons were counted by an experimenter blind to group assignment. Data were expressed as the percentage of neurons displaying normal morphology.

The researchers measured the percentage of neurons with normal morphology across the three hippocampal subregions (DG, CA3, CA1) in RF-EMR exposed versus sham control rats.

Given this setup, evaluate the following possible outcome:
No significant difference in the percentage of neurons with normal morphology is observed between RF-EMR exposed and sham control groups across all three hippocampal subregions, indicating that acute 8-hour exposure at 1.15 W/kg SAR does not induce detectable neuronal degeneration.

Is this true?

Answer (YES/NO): NO